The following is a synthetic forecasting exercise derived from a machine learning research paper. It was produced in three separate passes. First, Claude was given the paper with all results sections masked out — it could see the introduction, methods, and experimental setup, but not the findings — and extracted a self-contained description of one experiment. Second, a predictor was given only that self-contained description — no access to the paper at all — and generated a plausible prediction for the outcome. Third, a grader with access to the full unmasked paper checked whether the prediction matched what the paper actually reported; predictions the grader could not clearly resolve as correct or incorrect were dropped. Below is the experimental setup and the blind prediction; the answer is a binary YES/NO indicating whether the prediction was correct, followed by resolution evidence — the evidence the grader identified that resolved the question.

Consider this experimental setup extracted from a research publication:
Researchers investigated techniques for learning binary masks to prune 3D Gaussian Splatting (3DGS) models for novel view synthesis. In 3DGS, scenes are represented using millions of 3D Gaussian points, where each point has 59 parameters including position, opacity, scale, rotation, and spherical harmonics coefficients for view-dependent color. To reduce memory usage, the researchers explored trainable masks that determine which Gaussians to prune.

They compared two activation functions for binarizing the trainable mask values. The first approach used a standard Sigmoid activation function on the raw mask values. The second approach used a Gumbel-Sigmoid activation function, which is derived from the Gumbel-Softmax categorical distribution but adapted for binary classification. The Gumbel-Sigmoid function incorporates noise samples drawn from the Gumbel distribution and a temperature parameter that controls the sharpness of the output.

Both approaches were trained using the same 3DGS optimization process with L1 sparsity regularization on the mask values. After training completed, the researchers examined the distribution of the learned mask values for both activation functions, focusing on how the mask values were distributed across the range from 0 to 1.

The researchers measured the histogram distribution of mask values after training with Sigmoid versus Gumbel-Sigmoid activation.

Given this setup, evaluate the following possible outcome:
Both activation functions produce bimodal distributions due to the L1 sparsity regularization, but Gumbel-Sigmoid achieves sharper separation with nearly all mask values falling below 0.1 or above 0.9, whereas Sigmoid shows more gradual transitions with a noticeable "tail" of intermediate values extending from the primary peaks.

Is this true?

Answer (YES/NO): NO